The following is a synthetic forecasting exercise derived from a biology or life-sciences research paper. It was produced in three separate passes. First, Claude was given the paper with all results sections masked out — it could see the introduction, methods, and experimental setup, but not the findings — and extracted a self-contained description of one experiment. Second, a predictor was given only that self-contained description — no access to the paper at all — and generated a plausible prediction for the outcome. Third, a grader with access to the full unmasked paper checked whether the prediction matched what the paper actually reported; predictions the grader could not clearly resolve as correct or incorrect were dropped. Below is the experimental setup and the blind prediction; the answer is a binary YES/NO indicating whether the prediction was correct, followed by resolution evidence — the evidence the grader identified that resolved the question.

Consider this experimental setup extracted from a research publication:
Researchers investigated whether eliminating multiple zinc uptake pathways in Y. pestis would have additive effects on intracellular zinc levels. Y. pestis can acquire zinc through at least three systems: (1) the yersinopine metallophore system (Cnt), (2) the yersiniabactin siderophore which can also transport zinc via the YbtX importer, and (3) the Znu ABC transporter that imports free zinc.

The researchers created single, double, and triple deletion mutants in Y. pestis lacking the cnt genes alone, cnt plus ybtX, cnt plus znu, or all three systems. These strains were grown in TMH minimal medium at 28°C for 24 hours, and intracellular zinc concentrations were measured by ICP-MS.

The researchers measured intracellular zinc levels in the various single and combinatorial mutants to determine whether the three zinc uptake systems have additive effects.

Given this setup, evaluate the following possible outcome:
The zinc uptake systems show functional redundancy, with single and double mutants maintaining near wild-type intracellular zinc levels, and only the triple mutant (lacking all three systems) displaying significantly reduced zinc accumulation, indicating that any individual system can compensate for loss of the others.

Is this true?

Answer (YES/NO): NO